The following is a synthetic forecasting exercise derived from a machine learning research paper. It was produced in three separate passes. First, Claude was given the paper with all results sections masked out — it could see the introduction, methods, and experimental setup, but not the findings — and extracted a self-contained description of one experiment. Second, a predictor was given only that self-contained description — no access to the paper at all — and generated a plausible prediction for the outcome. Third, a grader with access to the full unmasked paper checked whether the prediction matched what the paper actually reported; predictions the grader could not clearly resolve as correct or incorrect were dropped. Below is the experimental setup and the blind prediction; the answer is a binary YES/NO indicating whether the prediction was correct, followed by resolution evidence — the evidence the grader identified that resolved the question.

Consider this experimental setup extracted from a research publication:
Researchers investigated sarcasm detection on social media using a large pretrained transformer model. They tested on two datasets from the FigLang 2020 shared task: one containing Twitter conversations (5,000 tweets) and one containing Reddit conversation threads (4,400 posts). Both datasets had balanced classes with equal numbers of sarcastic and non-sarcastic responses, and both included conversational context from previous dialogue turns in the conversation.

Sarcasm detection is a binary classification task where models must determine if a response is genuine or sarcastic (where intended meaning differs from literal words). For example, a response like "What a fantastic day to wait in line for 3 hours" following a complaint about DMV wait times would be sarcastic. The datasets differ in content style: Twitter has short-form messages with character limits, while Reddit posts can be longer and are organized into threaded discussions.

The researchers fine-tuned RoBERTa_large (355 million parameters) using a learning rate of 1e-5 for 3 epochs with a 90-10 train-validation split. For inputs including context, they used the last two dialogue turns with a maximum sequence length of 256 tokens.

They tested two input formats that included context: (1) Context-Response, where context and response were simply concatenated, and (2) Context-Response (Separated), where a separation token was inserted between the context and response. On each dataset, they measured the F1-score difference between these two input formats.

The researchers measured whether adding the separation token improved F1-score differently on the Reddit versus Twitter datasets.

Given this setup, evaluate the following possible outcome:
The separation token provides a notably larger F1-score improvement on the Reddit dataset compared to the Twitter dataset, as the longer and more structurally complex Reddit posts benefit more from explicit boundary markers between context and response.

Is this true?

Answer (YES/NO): YES